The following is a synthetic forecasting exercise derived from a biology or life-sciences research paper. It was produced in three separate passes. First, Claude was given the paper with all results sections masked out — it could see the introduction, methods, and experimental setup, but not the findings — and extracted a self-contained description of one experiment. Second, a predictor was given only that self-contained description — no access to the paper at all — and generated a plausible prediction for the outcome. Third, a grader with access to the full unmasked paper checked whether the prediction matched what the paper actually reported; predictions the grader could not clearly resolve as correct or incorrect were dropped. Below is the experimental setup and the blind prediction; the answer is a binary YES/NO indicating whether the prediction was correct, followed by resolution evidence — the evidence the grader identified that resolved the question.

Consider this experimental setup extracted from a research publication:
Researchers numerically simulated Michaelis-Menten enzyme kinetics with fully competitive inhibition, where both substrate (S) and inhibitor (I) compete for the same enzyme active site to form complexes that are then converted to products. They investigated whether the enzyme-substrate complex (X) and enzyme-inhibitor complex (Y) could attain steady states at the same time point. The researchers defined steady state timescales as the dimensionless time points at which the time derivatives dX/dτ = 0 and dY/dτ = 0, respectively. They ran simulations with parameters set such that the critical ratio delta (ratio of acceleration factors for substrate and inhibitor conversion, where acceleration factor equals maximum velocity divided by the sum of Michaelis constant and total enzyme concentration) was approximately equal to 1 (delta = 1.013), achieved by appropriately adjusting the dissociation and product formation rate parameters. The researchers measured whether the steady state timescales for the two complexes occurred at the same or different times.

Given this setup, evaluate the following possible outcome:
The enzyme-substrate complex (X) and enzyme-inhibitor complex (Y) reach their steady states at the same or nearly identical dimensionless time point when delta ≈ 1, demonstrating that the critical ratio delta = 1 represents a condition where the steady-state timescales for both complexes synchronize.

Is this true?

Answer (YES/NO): YES